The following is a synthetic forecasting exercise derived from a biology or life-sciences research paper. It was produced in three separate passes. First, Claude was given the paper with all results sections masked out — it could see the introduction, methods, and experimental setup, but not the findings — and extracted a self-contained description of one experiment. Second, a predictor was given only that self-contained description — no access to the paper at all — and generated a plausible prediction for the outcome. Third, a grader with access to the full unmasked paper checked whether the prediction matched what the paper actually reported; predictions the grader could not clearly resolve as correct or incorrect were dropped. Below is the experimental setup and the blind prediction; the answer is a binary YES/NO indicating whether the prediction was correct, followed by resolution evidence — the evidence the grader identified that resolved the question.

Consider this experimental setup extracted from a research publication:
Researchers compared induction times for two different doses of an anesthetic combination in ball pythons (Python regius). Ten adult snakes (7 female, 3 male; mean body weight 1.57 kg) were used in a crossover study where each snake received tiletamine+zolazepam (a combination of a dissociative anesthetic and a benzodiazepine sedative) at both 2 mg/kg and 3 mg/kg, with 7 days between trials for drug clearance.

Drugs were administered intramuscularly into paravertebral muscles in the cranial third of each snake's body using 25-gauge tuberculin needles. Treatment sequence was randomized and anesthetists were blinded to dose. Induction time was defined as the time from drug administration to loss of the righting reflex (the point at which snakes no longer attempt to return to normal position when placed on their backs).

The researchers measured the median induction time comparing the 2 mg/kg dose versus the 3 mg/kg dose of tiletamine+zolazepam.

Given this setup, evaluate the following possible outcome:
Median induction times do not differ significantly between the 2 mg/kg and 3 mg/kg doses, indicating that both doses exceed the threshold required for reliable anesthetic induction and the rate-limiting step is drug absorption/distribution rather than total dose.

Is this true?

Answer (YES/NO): NO